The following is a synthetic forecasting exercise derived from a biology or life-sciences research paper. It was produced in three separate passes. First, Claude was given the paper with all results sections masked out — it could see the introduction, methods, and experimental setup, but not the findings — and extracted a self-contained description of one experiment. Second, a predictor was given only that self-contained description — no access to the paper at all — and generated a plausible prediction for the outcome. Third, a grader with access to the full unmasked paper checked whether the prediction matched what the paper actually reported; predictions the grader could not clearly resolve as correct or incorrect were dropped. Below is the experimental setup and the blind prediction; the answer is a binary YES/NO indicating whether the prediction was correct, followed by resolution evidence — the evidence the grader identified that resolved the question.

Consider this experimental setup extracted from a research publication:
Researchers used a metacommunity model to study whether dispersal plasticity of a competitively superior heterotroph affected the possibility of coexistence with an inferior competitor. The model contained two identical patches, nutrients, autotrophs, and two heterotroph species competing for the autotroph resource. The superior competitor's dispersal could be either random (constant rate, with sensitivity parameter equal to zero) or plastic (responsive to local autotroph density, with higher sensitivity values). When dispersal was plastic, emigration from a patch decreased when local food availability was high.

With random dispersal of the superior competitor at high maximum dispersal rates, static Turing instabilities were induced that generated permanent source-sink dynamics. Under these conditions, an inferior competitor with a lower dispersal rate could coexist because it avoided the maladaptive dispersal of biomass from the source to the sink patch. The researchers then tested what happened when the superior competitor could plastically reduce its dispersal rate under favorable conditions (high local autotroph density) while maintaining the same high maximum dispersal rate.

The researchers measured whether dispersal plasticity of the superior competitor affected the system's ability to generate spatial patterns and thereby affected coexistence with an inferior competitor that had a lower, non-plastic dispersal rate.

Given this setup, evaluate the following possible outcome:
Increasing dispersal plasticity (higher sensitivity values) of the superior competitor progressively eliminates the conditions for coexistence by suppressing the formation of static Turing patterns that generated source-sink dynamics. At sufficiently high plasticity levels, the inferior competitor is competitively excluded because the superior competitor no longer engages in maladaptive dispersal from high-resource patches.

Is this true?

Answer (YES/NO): YES